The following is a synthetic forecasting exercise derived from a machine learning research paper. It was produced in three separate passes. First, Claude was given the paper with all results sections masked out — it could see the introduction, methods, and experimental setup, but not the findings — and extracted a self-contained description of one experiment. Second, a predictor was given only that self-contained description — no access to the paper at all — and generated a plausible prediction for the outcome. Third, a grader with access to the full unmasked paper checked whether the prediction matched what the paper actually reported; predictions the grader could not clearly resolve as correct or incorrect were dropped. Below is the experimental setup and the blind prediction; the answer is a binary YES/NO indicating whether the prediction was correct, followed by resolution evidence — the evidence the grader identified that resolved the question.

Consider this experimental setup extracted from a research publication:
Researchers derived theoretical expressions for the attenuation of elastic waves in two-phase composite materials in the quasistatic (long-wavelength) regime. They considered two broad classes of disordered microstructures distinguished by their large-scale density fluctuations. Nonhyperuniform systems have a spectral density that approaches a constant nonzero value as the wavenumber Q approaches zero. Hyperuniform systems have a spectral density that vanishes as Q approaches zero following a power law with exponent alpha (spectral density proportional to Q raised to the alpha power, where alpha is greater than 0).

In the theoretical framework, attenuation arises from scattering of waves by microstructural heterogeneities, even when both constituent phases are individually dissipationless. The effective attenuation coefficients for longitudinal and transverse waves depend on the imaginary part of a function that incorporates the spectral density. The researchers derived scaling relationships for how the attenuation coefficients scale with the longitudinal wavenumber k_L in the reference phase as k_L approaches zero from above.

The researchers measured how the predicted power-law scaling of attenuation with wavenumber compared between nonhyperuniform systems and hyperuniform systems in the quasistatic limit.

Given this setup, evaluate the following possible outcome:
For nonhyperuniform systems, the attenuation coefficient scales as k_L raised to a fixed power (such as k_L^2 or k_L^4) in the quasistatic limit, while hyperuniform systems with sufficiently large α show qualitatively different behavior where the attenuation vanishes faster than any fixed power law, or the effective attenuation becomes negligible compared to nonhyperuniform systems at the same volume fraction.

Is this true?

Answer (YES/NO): NO